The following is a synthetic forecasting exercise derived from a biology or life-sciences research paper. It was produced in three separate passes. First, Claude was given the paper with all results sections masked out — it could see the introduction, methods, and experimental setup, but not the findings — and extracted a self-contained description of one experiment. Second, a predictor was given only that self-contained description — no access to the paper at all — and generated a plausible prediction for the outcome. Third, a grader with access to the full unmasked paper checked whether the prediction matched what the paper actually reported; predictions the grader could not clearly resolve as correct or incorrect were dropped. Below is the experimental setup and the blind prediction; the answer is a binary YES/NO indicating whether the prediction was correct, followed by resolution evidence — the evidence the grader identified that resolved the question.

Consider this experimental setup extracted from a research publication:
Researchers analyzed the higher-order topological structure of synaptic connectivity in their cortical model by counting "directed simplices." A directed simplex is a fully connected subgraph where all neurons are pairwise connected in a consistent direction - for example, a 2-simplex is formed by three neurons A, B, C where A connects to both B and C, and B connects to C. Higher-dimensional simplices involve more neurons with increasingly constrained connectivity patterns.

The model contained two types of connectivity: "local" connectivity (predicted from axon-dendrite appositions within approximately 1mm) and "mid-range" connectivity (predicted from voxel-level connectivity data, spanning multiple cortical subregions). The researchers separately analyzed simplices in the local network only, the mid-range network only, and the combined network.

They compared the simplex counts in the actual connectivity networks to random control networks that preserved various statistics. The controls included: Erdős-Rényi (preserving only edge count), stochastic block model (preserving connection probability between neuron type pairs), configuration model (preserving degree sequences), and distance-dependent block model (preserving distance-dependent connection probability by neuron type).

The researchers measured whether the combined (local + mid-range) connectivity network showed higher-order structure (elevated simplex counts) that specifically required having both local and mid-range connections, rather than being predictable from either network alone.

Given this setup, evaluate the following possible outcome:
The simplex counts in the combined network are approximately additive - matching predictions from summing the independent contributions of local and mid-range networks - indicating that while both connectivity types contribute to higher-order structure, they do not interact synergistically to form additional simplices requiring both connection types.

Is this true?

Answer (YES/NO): NO